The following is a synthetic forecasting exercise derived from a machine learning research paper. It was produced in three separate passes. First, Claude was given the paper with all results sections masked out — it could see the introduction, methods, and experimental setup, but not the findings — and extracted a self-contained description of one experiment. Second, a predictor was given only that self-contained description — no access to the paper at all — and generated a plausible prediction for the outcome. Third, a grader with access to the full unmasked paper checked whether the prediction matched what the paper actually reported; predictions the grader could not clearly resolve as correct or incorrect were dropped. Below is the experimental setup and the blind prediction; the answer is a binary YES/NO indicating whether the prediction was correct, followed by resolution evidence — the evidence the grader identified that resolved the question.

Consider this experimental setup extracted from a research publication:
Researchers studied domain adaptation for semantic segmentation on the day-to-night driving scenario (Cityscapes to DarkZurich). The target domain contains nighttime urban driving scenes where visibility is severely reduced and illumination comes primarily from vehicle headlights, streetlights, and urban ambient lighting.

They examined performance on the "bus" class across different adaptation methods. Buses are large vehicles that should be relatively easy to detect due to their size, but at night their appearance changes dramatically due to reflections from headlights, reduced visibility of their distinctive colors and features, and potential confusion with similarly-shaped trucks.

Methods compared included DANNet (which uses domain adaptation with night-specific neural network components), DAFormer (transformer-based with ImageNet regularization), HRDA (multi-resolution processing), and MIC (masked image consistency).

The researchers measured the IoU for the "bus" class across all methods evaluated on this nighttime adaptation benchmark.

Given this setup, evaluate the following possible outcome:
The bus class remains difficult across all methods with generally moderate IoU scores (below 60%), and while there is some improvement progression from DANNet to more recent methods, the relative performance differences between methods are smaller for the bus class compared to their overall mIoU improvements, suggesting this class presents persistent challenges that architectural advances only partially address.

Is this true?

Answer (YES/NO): NO